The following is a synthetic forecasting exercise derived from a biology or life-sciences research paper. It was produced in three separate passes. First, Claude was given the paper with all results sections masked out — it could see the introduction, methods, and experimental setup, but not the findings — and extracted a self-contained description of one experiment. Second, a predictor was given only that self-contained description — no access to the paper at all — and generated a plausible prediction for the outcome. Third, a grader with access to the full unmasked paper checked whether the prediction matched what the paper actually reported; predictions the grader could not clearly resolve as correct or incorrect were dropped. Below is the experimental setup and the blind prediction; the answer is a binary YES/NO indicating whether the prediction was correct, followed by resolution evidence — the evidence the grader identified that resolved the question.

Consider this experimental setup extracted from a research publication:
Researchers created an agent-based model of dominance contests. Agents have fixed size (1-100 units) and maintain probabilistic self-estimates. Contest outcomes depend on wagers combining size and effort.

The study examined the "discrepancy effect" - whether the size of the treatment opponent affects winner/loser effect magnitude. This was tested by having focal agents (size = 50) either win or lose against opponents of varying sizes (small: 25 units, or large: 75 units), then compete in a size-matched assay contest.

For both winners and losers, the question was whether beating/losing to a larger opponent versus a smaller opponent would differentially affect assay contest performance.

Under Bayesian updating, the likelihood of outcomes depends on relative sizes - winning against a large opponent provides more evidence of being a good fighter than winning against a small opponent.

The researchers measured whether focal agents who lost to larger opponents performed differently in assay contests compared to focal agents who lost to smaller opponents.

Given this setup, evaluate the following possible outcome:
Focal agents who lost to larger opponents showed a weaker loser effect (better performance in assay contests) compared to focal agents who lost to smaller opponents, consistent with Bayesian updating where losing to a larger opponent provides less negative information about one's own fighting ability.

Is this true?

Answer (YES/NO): YES